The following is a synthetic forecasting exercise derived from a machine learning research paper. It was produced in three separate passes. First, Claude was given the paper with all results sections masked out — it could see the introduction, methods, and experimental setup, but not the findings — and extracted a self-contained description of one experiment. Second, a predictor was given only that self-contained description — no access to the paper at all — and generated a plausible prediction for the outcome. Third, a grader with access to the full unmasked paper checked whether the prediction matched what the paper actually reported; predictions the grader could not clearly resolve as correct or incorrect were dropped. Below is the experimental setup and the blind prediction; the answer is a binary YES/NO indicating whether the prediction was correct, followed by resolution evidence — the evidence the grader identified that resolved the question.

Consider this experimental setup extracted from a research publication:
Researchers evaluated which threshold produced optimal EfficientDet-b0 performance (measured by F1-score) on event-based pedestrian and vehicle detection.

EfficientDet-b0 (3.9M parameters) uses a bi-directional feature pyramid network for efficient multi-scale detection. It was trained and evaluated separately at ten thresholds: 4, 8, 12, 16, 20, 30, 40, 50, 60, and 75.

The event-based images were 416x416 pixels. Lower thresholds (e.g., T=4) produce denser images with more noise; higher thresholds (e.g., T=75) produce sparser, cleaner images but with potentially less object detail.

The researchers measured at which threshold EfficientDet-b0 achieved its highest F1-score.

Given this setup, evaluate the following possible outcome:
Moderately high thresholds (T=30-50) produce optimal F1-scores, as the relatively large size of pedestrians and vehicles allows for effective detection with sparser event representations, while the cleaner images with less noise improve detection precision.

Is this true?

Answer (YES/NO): NO